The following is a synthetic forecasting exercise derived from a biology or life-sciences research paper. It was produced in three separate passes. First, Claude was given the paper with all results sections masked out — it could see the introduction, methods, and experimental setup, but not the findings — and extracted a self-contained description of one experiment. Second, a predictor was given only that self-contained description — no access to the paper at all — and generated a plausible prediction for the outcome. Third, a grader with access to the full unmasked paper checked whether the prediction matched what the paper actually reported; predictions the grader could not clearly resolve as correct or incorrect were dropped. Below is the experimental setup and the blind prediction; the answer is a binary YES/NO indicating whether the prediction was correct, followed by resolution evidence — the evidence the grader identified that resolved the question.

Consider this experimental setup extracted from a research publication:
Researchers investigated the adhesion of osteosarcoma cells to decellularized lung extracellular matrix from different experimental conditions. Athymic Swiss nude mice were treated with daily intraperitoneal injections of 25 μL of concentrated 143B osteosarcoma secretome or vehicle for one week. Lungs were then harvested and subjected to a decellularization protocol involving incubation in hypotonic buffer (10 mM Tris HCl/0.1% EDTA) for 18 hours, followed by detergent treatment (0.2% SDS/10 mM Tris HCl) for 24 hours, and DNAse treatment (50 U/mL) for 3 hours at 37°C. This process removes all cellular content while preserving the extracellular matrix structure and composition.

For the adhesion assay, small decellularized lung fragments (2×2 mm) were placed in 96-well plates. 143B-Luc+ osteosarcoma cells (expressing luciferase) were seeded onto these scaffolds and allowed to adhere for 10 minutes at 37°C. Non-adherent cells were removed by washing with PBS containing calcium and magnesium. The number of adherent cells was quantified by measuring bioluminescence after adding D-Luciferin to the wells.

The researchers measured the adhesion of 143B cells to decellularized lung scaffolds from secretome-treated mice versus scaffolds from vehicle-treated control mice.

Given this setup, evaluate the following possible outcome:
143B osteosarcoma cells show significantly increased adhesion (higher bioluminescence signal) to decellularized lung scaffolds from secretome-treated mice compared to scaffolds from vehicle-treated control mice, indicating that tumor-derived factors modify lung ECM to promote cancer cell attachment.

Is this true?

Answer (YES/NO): YES